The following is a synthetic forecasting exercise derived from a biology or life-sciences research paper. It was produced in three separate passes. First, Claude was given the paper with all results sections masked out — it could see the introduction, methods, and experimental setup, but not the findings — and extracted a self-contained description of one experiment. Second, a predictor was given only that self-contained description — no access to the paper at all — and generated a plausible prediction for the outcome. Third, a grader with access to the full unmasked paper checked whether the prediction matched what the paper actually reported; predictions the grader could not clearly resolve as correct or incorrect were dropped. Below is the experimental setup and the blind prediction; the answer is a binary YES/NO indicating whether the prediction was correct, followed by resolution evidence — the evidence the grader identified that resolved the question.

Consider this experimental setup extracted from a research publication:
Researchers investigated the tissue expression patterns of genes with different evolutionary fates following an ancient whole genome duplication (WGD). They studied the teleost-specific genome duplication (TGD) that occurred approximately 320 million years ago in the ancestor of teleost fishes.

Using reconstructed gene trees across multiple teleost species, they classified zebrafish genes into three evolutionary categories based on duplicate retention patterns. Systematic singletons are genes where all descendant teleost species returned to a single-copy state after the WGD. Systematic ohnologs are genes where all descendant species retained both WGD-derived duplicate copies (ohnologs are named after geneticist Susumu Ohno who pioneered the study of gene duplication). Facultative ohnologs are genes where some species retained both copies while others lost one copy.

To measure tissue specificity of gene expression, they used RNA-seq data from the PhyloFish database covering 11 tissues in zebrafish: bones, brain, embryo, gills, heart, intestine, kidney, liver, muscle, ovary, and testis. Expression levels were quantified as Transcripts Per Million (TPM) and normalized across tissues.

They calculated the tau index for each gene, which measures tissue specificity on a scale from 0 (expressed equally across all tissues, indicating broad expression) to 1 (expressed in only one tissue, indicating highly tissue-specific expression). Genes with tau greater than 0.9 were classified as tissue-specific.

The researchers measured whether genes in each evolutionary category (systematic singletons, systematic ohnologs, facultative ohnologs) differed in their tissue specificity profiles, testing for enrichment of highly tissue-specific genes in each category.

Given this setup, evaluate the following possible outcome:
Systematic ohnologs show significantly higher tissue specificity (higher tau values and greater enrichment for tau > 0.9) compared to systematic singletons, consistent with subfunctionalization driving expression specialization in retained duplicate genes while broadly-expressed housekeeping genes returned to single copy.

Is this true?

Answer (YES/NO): YES